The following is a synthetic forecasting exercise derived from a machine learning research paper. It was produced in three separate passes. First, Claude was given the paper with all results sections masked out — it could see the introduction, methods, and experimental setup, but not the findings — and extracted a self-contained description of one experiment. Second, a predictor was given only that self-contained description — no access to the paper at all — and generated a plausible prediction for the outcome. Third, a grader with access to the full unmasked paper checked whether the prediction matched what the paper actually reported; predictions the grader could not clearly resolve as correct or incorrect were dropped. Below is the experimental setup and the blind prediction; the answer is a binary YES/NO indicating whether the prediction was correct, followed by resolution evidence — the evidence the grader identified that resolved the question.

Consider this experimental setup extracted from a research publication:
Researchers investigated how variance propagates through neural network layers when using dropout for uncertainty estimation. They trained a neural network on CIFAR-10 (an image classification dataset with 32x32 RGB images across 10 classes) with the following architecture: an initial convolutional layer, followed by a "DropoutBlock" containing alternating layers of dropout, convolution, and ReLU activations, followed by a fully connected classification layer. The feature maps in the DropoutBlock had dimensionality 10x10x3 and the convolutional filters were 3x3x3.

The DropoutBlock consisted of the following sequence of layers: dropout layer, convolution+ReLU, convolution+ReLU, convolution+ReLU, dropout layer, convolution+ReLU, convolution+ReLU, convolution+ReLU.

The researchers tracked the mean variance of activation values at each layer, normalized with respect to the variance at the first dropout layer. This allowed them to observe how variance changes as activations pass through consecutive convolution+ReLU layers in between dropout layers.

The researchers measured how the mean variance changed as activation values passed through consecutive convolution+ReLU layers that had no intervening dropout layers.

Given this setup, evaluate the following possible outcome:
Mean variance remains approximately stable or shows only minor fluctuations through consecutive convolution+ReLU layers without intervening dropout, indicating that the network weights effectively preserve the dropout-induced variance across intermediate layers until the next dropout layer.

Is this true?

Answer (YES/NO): NO